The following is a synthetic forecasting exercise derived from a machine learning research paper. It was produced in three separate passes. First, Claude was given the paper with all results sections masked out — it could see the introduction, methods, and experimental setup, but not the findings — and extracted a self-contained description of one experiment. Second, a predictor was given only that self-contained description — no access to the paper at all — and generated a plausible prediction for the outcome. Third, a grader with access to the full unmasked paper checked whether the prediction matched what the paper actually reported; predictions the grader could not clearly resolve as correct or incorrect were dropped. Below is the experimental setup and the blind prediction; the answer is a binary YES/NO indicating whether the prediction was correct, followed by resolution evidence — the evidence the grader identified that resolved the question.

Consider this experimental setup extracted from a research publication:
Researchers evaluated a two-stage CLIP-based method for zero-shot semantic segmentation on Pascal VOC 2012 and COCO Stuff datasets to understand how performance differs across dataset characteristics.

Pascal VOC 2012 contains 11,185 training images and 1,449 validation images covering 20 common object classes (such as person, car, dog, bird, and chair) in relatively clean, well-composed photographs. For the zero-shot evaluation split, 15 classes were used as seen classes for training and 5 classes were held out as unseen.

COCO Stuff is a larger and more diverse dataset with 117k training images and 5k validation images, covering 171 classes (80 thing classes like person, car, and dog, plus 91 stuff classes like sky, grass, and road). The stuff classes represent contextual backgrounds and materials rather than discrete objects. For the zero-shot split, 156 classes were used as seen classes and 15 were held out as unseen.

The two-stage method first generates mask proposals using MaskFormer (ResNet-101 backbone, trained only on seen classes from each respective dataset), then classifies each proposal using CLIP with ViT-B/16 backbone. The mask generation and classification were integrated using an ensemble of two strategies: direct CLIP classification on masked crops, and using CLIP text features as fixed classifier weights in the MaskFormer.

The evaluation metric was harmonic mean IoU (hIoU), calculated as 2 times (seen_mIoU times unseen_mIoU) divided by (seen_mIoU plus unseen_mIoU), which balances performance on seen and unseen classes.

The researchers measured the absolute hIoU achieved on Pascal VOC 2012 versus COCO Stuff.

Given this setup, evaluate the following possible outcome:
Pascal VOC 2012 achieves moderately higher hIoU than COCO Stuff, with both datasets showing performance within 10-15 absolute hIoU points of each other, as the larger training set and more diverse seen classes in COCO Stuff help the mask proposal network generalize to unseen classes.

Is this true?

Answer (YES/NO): NO